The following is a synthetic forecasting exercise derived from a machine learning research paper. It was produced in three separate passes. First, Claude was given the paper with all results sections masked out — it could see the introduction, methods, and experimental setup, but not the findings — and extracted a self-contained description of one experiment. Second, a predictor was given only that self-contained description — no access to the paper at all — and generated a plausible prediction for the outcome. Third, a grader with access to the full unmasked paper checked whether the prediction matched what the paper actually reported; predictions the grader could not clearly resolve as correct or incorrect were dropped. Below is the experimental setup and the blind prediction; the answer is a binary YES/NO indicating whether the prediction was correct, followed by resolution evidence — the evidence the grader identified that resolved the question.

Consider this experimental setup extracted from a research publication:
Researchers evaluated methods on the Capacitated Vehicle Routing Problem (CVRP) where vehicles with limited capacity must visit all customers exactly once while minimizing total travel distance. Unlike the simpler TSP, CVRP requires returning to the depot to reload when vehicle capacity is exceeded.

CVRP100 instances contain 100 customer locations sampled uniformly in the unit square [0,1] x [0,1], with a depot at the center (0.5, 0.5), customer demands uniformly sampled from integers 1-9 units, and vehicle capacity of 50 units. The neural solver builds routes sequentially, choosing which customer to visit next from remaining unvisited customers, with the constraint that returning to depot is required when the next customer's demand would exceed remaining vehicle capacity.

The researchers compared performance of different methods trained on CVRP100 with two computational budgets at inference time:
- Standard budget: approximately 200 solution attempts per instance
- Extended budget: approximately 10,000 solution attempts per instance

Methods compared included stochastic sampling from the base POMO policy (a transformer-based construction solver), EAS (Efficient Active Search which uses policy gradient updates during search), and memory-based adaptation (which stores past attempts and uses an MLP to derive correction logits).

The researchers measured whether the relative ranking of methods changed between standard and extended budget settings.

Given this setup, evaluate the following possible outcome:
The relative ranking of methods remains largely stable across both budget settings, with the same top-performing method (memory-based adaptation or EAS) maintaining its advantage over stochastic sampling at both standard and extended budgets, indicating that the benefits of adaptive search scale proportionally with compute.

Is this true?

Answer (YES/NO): NO